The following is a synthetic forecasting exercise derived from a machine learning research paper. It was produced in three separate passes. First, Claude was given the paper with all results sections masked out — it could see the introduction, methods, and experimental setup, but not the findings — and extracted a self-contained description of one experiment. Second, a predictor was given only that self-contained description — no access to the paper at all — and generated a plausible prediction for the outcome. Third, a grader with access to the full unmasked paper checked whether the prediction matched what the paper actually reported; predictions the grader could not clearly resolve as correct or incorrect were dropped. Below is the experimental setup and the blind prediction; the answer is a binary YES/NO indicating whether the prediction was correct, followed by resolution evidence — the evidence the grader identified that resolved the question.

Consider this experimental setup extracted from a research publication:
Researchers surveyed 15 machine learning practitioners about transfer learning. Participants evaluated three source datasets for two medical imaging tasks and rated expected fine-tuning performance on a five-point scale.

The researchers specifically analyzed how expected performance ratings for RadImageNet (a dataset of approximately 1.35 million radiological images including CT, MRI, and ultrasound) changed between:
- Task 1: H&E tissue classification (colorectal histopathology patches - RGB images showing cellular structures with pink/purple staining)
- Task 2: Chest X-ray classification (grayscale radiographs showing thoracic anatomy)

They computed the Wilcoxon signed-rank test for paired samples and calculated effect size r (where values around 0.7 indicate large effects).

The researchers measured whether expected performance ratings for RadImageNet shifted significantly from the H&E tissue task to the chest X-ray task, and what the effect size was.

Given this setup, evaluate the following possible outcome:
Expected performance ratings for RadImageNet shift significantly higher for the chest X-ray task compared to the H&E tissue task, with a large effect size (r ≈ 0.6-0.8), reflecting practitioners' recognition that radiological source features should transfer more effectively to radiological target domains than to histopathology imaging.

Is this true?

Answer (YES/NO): NO